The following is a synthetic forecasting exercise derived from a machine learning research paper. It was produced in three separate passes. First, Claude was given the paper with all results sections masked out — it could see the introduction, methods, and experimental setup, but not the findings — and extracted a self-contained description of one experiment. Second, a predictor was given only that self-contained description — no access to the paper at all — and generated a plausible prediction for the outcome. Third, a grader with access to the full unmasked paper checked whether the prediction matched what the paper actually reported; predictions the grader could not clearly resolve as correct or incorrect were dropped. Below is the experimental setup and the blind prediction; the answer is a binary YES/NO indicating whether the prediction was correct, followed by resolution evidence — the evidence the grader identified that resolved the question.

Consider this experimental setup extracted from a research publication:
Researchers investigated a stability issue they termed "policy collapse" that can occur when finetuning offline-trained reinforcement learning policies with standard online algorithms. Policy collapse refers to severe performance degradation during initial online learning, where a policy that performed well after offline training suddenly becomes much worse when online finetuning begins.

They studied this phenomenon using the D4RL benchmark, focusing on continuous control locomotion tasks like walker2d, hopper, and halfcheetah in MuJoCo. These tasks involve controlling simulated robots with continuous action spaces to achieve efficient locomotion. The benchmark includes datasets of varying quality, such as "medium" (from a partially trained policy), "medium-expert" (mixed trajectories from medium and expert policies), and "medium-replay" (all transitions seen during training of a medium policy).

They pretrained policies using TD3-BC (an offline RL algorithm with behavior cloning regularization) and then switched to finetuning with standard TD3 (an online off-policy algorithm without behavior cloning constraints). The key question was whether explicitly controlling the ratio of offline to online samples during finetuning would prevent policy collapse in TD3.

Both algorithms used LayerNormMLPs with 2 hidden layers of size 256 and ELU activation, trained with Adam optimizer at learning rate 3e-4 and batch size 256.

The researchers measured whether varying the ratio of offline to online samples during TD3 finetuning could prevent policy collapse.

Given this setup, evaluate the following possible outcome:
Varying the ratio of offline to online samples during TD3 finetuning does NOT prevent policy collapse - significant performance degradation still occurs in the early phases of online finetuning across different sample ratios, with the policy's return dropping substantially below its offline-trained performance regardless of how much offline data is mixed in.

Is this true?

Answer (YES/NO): YES